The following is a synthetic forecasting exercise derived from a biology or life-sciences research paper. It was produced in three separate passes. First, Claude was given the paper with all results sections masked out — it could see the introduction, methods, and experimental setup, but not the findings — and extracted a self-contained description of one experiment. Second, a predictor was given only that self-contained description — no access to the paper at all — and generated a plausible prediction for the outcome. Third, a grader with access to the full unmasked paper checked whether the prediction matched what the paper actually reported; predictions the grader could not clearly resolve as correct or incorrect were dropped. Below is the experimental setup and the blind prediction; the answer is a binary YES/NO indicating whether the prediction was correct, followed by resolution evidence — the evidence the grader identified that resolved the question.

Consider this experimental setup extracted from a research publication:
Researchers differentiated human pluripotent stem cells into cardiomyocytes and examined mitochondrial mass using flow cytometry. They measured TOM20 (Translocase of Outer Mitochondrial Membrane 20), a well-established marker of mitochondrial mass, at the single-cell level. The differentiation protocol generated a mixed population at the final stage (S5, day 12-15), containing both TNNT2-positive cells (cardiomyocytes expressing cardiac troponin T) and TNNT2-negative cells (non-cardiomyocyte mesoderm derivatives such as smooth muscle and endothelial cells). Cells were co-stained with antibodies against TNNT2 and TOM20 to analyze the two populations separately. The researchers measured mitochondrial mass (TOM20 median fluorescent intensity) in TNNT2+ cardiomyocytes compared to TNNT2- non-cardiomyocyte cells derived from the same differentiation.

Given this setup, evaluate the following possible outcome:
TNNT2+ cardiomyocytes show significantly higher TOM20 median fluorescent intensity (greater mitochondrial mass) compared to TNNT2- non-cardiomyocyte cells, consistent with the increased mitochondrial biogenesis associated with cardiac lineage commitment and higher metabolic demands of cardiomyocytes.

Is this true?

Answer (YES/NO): YES